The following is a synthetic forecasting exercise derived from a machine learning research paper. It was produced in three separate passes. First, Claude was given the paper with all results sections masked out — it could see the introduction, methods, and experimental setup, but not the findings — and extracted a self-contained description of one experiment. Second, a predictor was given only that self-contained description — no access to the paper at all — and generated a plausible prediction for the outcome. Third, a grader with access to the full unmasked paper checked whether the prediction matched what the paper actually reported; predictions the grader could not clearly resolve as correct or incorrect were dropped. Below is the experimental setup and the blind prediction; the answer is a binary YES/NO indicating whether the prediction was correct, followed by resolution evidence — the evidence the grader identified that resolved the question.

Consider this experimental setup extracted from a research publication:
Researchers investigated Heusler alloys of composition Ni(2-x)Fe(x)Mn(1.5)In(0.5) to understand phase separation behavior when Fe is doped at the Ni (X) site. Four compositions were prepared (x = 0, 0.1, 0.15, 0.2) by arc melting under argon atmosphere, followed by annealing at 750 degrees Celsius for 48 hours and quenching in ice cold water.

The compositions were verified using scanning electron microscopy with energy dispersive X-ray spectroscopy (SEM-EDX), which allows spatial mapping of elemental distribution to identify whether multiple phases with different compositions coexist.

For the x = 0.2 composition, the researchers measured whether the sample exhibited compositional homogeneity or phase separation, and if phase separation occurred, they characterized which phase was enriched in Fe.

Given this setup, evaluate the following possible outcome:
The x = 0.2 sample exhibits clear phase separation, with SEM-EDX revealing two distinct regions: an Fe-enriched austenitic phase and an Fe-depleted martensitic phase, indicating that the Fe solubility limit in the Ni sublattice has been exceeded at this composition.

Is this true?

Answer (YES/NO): YES